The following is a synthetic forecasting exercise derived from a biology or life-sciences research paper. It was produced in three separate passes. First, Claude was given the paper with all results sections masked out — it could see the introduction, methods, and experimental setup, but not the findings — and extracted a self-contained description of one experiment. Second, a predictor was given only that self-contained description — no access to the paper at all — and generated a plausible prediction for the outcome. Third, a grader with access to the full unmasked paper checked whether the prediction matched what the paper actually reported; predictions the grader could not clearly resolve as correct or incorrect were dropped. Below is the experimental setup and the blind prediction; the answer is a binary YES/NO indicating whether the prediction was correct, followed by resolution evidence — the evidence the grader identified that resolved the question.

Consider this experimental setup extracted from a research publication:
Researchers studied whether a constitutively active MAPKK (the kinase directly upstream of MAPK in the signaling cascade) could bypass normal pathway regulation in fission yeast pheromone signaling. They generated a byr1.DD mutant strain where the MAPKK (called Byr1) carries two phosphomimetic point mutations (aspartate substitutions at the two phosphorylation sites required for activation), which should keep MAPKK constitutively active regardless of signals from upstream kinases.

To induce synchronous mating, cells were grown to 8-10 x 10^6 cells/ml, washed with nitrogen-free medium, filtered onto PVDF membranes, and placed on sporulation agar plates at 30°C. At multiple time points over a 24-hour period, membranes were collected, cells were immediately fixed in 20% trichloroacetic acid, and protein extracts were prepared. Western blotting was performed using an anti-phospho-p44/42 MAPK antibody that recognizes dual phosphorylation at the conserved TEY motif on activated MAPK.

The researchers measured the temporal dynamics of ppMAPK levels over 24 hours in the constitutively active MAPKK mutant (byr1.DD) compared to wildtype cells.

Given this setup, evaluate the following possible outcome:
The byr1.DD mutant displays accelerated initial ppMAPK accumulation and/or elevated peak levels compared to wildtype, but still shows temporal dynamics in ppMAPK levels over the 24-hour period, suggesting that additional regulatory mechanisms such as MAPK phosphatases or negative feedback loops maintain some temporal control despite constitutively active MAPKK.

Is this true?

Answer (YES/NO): NO